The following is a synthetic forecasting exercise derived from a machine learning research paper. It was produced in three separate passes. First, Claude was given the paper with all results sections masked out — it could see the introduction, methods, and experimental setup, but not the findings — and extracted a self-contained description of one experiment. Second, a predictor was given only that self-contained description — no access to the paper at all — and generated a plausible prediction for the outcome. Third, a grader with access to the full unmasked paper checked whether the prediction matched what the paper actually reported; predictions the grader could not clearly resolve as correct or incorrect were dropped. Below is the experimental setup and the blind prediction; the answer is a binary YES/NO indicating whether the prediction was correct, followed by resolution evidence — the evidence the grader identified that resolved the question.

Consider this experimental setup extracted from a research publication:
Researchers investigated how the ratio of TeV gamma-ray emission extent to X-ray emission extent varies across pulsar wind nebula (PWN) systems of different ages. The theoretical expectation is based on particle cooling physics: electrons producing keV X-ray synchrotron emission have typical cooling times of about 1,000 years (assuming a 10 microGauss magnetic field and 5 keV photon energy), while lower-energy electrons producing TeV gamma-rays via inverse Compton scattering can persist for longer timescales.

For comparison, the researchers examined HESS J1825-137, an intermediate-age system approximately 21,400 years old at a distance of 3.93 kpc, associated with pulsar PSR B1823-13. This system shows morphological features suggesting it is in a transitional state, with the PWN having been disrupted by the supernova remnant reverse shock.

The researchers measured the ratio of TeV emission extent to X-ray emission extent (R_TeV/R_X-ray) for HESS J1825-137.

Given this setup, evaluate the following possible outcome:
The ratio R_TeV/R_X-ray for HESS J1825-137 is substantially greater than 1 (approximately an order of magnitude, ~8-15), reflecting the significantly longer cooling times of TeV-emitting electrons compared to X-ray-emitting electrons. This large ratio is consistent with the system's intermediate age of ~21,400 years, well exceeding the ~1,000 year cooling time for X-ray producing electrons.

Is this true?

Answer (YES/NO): NO